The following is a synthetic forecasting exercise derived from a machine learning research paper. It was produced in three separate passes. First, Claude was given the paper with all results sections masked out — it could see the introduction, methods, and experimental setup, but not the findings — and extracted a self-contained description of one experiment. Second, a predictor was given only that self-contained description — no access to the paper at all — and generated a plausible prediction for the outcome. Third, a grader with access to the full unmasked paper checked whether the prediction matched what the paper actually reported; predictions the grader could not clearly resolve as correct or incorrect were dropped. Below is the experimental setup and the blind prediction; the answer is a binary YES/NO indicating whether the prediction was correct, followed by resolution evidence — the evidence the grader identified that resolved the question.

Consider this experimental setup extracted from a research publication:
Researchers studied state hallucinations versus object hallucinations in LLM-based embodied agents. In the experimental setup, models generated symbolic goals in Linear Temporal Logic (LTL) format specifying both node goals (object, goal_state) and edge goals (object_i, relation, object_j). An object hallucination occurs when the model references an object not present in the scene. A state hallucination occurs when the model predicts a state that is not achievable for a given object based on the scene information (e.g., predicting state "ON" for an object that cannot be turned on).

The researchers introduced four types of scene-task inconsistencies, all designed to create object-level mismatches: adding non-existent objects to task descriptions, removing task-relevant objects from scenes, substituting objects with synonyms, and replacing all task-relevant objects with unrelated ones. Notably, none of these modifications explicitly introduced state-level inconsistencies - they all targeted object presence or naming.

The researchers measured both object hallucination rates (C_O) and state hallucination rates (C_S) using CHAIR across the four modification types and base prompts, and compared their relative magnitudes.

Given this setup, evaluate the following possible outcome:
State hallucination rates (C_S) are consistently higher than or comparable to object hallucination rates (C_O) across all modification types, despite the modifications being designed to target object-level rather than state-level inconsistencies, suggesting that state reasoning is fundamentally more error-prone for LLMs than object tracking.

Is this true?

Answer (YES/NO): NO